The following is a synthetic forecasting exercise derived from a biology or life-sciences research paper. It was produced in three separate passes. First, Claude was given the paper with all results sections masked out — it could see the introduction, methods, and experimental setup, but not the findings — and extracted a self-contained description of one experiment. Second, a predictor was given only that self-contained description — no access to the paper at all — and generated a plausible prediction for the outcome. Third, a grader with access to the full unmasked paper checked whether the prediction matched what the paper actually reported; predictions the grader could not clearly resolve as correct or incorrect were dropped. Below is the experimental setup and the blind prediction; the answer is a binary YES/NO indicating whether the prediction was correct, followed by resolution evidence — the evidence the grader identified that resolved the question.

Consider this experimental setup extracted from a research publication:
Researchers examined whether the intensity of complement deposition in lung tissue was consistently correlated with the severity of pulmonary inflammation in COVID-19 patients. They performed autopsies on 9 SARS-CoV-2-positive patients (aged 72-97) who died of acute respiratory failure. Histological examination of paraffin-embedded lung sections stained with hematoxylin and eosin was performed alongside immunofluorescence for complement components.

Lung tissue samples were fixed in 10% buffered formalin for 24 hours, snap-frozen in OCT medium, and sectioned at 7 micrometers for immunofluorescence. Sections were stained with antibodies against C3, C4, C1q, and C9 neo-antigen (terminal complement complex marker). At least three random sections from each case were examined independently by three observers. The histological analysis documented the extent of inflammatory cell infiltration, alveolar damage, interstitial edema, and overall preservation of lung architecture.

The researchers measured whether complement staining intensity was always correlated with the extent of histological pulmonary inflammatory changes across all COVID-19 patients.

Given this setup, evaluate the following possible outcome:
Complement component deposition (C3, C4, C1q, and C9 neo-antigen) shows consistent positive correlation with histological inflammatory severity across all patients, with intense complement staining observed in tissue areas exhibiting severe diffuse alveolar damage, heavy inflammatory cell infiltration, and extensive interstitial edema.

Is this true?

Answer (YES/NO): NO